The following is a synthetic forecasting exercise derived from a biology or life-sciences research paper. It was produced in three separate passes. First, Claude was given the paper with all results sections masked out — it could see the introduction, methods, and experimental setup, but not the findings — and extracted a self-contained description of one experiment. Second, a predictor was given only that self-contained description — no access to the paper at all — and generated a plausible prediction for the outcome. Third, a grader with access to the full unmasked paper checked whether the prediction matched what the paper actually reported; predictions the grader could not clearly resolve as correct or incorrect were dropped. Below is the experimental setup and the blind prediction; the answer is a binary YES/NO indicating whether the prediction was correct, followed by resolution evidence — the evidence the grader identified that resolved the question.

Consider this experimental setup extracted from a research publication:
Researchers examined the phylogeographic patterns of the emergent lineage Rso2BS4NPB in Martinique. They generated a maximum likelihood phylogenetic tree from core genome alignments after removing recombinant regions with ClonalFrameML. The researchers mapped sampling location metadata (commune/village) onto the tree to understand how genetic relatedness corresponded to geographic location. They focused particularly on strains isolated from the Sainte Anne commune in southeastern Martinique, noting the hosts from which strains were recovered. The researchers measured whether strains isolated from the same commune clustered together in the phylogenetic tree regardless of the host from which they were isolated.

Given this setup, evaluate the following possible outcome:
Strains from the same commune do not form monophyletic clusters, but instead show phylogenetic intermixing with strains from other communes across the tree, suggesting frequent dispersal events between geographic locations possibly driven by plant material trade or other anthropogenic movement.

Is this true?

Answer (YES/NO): NO